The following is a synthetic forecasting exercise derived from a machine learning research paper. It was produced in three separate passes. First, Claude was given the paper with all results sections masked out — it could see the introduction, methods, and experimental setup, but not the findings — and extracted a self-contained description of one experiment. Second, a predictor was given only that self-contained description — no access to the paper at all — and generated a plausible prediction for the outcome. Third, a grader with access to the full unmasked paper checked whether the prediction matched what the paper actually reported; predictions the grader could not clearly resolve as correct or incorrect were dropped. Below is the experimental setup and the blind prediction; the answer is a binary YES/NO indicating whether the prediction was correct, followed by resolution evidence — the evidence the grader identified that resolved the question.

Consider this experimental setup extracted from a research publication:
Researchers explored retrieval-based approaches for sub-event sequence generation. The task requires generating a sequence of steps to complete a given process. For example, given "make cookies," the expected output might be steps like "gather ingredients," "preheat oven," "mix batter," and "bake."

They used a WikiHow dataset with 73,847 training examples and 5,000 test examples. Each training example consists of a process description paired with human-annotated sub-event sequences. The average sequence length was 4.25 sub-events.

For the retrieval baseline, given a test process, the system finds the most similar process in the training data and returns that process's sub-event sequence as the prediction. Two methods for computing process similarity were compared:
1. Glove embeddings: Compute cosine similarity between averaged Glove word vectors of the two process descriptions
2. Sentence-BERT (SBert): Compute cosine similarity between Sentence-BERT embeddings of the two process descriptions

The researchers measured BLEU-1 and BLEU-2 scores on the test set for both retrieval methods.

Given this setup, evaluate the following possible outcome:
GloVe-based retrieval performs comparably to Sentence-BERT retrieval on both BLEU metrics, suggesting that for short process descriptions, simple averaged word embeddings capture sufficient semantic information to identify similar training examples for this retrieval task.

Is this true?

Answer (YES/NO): NO